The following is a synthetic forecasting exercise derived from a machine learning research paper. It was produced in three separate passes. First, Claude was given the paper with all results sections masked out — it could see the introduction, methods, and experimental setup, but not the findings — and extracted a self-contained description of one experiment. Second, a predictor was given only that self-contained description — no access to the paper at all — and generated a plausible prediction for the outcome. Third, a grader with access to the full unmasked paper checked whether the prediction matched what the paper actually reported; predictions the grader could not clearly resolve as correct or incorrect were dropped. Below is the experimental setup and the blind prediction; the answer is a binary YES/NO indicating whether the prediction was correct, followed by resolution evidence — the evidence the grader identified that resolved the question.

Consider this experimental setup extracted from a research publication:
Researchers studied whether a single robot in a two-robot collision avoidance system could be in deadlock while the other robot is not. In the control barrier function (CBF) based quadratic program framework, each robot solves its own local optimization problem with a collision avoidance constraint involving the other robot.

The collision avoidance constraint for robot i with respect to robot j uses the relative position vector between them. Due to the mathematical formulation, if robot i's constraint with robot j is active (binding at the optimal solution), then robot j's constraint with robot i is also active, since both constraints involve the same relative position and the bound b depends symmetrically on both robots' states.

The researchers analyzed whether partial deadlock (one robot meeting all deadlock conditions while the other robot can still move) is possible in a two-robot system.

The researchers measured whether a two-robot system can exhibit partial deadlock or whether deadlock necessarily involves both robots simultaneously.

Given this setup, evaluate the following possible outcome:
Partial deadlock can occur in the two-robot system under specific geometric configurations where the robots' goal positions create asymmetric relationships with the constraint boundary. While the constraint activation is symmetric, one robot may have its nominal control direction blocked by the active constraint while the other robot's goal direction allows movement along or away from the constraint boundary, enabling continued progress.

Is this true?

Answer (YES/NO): NO